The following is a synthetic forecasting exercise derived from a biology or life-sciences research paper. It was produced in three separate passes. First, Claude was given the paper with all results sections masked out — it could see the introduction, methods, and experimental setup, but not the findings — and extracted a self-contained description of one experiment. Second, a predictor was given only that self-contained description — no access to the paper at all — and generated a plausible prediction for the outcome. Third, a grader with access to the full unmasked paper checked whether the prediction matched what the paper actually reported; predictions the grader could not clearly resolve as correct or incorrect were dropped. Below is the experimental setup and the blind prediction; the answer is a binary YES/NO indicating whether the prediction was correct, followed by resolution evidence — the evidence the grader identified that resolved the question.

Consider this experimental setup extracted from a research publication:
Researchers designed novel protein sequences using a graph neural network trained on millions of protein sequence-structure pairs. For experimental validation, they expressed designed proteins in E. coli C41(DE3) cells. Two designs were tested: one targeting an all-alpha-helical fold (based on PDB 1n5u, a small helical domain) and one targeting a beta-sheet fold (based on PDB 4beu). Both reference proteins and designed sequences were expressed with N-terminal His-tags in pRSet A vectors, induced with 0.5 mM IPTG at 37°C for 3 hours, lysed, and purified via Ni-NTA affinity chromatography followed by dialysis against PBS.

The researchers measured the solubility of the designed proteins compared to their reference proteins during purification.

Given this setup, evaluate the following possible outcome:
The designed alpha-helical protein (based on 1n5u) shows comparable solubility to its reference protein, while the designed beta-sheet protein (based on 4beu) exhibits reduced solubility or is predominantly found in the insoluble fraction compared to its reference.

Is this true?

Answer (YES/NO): YES